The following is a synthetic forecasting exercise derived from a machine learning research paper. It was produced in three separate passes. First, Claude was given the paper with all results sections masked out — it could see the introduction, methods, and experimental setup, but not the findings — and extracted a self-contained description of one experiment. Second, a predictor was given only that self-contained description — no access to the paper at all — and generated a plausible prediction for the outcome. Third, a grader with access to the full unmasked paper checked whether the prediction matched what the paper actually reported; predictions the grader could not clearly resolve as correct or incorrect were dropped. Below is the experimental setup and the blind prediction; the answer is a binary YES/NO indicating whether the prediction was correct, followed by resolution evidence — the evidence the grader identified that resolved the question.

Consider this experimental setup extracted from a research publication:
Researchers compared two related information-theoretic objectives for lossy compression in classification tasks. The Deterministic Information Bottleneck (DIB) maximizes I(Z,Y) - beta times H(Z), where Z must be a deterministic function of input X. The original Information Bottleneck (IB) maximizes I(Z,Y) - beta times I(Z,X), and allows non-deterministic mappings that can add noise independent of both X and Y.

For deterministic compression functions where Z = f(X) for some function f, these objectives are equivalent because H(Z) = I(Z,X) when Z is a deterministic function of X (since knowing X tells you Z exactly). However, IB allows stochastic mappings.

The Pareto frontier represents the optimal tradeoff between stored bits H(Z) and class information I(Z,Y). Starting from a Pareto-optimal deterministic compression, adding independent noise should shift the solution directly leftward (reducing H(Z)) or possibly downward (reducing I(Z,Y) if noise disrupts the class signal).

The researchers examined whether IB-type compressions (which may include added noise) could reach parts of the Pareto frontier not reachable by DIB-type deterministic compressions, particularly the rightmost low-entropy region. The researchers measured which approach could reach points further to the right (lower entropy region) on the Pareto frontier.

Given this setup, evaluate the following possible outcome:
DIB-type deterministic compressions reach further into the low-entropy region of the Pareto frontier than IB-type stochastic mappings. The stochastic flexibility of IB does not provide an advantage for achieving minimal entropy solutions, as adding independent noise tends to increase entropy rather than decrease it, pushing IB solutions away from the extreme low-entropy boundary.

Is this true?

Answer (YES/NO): YES